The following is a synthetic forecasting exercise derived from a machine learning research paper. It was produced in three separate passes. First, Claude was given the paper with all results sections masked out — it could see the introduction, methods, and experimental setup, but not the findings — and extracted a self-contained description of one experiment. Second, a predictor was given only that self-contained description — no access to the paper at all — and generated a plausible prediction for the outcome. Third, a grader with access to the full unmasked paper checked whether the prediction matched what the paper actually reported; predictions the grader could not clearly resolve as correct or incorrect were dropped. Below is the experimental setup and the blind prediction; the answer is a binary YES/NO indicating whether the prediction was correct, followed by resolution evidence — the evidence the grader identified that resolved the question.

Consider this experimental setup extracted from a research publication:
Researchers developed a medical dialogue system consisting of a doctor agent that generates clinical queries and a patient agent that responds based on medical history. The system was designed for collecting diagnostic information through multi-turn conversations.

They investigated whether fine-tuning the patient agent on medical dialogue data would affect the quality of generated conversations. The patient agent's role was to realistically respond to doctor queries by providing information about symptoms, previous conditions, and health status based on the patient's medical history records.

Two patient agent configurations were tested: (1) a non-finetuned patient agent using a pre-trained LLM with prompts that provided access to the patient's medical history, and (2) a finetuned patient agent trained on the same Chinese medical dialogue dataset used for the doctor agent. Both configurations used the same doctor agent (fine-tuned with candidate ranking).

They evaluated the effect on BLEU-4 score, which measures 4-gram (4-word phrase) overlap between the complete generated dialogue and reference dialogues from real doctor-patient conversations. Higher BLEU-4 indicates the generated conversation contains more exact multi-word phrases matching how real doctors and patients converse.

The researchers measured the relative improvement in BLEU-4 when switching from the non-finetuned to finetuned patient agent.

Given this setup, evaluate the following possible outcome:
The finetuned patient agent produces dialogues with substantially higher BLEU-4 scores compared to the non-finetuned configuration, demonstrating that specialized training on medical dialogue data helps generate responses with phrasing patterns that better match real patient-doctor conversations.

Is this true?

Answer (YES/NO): YES